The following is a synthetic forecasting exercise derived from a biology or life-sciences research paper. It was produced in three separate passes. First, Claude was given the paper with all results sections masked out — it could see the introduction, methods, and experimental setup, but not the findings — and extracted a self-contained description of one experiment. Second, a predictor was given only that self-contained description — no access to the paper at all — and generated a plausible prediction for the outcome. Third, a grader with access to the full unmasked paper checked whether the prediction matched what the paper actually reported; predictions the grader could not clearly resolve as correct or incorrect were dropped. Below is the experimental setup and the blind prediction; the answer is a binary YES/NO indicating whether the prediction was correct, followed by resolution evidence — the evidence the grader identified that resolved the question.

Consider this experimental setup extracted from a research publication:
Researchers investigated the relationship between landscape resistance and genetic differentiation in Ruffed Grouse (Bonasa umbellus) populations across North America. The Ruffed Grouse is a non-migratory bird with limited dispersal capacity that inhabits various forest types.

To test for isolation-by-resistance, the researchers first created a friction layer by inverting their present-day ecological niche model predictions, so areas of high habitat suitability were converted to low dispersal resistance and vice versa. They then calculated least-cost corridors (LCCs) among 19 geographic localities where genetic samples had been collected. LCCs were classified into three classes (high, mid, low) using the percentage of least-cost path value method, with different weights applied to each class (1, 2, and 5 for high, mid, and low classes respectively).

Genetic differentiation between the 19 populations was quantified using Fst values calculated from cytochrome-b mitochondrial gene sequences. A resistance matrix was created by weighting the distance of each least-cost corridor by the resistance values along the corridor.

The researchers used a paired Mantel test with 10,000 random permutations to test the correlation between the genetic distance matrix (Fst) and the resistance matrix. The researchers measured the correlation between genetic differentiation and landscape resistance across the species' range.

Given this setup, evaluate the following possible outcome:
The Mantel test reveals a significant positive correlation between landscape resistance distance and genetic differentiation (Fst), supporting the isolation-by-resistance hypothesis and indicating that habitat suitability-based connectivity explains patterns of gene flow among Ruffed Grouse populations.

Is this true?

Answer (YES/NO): NO